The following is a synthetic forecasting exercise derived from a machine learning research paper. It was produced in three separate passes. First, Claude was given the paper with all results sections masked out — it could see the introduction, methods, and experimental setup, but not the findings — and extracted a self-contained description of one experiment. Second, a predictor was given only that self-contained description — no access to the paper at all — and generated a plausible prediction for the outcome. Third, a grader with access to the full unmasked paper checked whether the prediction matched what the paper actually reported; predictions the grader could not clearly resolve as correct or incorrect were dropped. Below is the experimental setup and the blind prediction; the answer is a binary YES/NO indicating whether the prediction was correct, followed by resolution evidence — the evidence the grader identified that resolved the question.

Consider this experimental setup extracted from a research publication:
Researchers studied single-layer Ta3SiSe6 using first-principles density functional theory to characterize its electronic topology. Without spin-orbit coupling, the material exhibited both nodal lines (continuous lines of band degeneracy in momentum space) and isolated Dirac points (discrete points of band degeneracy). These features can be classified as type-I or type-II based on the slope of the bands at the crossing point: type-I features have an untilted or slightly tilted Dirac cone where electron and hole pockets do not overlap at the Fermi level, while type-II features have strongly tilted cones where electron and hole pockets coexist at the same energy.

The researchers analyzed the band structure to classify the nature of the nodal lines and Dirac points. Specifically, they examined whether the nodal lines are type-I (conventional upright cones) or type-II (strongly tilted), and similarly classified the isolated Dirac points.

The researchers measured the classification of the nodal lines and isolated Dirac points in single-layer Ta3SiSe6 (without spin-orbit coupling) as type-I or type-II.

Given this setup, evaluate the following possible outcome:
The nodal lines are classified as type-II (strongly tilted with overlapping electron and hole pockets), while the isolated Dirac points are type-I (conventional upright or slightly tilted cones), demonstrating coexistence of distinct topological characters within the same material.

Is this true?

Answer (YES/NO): NO